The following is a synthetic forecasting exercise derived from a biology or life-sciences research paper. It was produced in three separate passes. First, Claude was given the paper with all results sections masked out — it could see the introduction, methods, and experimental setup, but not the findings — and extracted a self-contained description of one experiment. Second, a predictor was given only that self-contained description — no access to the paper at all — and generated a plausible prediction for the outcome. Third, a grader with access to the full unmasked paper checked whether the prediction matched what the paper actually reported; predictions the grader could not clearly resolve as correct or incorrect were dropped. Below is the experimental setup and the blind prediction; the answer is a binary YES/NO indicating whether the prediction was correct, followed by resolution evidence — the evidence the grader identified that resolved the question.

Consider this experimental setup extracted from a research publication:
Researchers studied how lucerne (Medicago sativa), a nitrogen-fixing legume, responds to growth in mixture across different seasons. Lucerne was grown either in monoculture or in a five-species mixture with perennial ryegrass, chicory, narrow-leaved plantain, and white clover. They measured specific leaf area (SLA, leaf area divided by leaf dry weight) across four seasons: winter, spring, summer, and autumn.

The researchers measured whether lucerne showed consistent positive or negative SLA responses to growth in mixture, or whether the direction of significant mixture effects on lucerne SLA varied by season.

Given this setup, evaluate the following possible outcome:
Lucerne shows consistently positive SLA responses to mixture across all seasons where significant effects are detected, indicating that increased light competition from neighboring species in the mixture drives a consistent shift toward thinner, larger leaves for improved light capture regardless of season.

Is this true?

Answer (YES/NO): NO